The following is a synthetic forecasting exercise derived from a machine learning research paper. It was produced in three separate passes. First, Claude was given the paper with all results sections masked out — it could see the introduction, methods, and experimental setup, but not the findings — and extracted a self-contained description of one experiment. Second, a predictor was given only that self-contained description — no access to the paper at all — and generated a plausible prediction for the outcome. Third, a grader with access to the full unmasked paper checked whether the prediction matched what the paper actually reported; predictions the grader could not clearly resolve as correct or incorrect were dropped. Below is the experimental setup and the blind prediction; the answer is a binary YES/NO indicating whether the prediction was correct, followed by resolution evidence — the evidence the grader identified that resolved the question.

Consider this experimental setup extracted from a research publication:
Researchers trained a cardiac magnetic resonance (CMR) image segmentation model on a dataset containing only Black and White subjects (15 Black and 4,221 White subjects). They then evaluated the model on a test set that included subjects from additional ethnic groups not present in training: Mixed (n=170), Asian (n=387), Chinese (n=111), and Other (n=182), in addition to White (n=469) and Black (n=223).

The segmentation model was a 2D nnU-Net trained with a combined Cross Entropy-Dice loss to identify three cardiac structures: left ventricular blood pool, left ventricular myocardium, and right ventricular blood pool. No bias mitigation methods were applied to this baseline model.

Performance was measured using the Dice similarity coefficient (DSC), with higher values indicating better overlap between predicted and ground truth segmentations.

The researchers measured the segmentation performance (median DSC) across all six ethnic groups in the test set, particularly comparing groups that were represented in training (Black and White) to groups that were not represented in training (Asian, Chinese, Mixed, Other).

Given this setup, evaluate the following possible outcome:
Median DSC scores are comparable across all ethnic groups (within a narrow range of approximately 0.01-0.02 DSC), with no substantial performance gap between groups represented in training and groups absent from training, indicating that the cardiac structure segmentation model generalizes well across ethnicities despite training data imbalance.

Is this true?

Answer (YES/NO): NO